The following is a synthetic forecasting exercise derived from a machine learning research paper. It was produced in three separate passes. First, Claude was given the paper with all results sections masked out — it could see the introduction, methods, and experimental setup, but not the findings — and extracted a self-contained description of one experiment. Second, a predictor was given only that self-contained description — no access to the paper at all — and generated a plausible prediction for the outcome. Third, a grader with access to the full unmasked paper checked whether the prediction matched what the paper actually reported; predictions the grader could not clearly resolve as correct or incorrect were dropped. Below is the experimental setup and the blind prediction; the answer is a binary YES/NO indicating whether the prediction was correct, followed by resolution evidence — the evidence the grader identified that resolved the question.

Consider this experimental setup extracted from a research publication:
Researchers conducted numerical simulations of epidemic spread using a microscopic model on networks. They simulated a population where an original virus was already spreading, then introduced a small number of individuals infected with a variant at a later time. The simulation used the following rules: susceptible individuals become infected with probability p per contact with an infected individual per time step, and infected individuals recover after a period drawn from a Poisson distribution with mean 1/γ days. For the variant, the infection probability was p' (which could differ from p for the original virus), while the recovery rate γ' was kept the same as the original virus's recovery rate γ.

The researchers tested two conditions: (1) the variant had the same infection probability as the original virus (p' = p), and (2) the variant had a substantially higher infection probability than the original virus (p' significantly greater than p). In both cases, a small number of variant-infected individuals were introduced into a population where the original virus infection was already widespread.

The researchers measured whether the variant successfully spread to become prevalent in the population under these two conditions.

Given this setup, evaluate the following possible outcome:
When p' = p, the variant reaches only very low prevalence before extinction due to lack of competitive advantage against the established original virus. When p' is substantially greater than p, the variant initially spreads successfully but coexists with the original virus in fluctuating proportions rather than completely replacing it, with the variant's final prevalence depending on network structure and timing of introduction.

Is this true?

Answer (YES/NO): NO